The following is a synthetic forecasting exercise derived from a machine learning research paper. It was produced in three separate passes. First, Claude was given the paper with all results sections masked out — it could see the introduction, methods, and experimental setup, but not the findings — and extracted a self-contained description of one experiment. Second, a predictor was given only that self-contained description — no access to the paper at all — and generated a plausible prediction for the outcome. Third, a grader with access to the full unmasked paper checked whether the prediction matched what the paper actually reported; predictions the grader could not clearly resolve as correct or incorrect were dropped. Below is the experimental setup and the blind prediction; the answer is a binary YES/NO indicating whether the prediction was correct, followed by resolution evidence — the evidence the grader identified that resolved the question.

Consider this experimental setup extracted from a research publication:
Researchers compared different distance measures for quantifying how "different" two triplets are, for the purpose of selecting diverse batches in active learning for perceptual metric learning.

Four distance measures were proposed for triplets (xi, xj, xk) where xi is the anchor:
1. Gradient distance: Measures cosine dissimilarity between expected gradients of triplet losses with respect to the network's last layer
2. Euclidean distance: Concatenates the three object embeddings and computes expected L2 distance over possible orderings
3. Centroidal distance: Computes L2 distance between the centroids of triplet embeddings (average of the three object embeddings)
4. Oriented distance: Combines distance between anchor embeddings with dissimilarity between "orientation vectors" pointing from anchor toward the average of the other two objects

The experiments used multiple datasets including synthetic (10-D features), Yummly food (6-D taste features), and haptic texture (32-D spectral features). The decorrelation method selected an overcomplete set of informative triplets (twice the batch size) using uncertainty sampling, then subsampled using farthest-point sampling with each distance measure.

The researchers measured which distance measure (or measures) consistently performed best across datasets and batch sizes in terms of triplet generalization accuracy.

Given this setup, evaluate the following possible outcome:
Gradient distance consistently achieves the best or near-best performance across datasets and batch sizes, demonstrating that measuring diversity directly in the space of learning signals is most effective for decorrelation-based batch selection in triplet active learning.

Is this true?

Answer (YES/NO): YES